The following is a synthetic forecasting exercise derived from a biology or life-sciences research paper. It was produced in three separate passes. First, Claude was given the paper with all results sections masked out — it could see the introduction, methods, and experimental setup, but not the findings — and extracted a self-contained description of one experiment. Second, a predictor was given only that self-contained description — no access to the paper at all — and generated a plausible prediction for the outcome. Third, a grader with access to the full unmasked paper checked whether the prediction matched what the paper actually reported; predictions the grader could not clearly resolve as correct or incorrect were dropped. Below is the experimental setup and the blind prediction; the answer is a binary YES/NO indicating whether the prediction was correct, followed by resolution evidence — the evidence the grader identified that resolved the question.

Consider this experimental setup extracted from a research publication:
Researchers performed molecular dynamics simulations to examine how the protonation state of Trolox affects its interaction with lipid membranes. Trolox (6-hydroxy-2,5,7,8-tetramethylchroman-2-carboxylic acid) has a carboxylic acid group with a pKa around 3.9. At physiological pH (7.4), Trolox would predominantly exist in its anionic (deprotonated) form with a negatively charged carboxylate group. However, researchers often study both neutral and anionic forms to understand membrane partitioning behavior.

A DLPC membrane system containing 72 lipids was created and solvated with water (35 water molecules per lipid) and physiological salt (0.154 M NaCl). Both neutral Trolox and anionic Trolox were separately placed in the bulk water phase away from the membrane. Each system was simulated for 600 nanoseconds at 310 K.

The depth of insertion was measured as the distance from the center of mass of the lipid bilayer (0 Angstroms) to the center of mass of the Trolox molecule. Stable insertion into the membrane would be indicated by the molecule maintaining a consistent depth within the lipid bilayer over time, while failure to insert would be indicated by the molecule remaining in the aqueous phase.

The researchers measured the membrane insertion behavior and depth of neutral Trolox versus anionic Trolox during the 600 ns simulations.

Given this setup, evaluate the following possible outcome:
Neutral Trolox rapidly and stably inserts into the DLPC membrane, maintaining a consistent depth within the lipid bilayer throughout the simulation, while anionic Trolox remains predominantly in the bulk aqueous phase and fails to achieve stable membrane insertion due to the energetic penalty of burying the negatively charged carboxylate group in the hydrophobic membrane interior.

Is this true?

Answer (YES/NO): NO